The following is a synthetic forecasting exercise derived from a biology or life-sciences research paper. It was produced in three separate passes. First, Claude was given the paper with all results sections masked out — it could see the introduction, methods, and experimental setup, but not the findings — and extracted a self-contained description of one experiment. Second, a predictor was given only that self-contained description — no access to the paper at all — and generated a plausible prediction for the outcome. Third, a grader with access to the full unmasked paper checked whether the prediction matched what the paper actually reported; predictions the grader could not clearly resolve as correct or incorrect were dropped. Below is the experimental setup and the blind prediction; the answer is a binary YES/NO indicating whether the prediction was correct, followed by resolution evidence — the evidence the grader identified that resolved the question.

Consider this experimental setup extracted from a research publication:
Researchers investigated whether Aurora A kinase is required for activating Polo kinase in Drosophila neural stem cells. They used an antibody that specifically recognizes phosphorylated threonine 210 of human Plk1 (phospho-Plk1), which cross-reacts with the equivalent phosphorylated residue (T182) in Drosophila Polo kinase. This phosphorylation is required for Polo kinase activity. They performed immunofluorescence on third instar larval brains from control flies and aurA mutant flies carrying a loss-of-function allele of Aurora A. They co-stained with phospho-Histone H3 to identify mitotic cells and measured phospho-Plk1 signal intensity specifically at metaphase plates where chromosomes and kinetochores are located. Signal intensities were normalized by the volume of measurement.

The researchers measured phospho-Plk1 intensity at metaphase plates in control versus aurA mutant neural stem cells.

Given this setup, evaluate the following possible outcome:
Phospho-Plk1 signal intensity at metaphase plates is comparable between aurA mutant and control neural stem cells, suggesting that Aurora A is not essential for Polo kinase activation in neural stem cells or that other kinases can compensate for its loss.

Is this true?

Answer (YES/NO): YES